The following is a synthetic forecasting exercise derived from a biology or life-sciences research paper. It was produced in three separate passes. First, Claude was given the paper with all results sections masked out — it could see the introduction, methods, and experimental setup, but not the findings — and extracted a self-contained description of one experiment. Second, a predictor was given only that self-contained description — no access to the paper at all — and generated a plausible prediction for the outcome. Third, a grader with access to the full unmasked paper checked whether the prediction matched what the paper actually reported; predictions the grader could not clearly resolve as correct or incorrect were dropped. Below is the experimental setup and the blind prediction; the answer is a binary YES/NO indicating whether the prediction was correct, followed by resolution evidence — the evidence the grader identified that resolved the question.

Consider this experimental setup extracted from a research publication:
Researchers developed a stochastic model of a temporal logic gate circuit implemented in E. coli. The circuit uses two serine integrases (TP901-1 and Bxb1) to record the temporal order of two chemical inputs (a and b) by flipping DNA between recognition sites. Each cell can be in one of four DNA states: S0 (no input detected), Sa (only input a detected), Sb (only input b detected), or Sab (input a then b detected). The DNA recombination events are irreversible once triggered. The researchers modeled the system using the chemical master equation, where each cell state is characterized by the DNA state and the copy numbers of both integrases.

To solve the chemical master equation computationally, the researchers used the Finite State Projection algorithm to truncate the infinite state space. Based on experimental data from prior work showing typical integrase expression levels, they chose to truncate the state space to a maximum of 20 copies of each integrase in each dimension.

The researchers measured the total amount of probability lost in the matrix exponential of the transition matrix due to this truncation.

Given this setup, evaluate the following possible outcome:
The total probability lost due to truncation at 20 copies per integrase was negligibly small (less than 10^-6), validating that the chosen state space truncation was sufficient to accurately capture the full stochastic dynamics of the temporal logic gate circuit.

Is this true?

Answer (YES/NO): NO